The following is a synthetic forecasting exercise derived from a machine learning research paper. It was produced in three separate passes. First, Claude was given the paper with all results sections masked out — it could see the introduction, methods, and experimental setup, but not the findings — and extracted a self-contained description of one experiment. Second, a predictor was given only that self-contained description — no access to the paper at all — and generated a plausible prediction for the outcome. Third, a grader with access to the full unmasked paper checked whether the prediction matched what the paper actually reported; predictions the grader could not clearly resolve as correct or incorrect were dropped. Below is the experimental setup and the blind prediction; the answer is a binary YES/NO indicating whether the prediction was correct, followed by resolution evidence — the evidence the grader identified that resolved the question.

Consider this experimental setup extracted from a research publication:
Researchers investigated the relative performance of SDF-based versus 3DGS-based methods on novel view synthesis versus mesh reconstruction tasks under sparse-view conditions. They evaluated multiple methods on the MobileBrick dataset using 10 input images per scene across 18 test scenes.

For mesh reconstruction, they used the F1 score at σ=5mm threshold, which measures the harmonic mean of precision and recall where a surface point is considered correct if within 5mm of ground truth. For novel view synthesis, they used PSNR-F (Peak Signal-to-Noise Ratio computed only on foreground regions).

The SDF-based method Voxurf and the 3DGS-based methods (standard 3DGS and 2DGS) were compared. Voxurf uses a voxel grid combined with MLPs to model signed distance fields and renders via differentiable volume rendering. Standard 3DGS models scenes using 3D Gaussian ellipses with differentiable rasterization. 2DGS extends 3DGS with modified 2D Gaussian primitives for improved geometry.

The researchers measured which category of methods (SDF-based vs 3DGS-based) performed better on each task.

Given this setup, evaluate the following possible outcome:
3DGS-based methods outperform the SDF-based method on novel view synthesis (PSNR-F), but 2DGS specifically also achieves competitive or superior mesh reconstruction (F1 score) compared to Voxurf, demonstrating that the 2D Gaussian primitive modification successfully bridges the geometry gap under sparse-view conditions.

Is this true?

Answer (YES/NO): NO